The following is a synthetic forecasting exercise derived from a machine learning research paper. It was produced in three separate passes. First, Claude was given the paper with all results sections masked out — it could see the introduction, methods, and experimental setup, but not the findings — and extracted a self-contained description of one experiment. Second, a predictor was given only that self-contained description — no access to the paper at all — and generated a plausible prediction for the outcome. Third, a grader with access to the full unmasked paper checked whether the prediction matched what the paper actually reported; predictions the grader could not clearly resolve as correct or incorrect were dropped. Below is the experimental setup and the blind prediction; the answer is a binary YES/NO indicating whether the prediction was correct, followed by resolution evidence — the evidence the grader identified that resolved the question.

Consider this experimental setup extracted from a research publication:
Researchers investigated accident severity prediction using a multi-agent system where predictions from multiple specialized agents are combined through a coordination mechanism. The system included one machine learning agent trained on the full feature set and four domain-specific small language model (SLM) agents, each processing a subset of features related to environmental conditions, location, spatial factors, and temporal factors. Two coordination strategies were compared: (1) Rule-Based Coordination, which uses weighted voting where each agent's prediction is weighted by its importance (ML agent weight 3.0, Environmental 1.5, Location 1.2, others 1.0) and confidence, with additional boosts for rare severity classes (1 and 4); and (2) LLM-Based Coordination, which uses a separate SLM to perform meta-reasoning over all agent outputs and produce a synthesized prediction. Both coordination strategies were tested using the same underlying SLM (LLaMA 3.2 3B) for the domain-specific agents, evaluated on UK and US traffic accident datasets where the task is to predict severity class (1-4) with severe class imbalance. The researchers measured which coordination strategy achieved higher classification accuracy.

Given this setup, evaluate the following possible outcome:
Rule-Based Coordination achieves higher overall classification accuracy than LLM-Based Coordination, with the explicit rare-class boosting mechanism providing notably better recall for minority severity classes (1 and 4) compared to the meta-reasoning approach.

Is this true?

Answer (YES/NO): NO